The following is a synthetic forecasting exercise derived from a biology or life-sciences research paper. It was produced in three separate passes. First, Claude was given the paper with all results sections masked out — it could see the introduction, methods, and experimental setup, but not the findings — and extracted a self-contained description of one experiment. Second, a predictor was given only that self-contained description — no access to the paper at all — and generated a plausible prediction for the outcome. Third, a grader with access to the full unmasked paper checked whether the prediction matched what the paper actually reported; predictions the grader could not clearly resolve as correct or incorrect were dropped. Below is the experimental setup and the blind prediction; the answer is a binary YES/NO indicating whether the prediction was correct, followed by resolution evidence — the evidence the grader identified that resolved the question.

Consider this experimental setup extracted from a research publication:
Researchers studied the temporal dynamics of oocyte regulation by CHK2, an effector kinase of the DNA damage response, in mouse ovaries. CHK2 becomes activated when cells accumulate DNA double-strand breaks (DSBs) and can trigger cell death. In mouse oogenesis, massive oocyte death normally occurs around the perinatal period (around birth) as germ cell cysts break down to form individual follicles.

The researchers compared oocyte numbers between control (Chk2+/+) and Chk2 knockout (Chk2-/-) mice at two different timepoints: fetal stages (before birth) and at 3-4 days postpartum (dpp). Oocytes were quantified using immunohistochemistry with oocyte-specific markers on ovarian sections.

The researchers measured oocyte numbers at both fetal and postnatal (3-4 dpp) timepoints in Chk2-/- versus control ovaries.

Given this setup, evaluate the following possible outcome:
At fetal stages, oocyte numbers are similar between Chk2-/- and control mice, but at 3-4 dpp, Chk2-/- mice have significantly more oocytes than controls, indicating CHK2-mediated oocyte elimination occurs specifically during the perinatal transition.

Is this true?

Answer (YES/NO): NO